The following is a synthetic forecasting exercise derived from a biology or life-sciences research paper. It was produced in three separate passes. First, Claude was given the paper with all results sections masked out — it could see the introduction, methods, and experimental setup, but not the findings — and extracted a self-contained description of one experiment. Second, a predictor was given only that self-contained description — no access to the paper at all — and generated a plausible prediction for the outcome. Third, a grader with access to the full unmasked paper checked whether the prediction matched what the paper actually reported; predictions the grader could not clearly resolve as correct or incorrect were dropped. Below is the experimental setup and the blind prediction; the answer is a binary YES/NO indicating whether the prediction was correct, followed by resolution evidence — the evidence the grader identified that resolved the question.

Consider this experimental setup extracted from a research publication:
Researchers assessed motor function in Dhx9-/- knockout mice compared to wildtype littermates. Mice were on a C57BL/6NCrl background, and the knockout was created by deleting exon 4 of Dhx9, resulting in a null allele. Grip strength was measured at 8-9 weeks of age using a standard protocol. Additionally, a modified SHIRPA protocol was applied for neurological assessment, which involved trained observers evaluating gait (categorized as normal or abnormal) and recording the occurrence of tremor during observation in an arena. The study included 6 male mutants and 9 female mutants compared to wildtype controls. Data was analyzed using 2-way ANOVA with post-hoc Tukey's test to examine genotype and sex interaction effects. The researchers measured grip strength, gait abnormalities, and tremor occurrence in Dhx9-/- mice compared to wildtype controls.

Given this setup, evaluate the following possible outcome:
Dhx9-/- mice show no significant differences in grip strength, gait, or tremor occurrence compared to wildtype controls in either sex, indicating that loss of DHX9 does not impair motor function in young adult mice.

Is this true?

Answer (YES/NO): NO